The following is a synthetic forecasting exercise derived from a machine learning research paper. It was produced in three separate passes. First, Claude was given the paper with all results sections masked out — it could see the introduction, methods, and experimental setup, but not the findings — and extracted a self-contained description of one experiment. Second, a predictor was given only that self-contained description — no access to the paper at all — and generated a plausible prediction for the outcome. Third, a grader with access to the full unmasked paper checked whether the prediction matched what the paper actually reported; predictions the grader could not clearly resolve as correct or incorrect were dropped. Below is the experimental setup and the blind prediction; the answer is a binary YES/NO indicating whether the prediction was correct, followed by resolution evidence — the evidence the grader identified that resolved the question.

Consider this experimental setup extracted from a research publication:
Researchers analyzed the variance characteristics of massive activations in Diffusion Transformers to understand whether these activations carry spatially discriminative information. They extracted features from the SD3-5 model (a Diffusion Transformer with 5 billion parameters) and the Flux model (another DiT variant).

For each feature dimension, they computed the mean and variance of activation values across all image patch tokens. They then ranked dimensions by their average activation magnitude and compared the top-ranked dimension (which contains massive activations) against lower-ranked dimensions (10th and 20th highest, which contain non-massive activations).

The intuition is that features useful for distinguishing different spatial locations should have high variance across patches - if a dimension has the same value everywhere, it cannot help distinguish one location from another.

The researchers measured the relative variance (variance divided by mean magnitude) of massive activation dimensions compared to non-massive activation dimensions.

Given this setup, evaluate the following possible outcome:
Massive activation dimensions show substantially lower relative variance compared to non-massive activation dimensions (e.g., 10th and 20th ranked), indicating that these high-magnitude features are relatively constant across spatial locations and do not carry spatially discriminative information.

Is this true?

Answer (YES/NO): YES